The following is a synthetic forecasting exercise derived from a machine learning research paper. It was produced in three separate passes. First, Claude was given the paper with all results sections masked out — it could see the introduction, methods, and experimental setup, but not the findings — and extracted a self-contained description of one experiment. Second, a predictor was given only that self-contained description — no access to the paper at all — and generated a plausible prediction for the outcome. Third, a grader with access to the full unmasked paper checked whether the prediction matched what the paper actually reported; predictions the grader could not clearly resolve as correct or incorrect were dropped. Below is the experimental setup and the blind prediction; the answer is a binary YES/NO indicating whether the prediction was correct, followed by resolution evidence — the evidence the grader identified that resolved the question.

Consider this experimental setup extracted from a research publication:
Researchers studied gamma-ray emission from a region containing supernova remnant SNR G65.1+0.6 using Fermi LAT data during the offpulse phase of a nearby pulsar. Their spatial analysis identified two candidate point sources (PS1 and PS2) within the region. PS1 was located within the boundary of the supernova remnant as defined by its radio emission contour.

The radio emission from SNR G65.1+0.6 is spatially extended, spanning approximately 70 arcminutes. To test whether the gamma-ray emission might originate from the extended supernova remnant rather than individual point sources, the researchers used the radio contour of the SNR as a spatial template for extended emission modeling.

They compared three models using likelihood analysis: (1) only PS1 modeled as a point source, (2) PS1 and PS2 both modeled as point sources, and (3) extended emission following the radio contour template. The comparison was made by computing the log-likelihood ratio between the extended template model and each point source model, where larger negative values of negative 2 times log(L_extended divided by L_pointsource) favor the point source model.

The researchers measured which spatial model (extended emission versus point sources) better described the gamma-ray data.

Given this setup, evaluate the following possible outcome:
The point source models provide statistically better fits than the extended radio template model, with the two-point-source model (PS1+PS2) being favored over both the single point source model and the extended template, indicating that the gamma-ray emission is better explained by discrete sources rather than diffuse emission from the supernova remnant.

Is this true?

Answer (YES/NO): YES